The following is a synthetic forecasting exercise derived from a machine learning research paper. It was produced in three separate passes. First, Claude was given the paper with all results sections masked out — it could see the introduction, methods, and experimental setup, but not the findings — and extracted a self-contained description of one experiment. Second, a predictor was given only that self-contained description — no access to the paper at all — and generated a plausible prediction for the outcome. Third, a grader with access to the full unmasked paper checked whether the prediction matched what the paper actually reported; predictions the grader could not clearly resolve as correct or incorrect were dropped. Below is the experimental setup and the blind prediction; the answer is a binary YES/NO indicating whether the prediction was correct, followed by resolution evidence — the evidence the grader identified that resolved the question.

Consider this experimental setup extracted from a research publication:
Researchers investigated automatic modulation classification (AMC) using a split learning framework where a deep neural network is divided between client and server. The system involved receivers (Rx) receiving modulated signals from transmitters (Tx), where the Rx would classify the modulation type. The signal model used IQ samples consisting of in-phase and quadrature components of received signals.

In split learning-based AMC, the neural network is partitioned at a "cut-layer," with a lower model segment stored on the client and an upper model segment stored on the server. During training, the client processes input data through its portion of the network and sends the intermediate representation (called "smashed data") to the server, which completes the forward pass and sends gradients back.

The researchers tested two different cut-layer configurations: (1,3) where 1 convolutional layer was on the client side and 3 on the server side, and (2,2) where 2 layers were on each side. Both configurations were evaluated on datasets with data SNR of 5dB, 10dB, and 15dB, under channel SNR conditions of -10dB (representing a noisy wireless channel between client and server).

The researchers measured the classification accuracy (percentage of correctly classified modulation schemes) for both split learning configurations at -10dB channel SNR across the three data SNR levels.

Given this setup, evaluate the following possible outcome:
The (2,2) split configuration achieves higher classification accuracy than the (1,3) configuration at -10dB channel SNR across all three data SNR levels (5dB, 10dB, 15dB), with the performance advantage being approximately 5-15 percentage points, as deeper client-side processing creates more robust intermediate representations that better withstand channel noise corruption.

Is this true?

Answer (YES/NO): NO